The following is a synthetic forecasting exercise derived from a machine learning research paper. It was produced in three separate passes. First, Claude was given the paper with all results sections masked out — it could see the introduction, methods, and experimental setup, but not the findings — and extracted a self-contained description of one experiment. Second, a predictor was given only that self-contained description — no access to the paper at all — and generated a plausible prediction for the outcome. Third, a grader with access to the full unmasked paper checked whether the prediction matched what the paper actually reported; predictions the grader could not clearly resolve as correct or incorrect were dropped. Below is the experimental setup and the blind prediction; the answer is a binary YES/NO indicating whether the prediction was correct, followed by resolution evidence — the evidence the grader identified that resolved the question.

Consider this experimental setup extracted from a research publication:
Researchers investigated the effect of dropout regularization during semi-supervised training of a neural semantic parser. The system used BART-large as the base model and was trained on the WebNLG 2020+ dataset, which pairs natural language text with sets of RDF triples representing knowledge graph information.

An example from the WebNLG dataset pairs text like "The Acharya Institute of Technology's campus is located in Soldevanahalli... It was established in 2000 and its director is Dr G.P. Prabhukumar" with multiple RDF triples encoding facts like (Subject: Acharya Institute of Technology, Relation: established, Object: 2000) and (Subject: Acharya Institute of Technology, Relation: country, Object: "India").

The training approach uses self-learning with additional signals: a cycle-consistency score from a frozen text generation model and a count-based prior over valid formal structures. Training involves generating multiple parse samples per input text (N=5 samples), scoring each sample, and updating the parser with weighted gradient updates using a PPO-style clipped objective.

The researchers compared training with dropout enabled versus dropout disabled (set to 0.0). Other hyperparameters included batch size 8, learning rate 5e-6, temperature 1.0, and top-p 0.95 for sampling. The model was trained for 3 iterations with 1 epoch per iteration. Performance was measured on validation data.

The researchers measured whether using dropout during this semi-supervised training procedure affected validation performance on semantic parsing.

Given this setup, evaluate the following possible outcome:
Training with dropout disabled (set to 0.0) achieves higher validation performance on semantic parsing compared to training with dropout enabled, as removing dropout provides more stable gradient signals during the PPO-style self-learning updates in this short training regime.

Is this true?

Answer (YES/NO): NO